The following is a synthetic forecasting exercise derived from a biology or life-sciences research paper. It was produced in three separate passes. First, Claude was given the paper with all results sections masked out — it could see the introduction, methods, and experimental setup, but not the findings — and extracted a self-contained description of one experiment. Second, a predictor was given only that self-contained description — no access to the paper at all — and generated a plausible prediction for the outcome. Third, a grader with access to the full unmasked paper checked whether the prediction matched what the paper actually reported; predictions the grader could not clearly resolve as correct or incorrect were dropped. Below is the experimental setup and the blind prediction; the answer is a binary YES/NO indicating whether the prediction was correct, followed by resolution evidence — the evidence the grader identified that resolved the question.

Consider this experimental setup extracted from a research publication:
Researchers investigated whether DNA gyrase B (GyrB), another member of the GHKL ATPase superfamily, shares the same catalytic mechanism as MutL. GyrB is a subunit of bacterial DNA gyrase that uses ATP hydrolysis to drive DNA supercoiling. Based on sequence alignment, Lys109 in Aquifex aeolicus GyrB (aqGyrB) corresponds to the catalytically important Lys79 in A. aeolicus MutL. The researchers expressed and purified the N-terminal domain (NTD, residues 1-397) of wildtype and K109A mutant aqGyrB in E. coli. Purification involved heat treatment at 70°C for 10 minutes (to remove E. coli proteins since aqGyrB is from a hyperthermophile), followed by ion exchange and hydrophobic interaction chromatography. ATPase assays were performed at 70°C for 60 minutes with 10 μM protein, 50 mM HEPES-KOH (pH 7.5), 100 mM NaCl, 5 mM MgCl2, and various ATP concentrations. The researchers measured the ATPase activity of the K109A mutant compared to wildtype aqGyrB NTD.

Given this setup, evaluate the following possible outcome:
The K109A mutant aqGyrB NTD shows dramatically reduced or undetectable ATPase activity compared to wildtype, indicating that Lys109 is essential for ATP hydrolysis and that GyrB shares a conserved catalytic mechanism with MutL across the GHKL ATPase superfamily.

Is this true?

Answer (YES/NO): YES